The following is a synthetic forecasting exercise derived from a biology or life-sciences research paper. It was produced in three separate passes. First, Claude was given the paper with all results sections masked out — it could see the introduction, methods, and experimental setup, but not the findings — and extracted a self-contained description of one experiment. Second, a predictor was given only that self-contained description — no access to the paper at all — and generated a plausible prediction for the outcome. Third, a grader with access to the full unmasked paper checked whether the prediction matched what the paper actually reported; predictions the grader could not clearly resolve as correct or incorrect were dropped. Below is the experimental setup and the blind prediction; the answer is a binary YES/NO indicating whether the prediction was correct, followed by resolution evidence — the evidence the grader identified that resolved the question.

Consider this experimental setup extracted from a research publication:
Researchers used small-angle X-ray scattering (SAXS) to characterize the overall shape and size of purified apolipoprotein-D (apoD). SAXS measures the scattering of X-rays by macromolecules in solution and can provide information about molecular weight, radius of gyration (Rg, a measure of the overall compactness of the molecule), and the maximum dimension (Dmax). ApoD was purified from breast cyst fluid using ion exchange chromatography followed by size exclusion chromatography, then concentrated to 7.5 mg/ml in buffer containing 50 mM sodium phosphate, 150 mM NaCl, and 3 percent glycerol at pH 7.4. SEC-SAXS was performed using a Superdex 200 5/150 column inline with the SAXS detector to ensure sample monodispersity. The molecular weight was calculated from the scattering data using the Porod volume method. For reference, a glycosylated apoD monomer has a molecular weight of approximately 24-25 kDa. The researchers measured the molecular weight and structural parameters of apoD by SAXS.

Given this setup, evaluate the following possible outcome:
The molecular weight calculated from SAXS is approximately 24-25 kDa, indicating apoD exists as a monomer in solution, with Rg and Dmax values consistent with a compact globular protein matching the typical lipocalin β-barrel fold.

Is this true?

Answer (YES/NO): NO